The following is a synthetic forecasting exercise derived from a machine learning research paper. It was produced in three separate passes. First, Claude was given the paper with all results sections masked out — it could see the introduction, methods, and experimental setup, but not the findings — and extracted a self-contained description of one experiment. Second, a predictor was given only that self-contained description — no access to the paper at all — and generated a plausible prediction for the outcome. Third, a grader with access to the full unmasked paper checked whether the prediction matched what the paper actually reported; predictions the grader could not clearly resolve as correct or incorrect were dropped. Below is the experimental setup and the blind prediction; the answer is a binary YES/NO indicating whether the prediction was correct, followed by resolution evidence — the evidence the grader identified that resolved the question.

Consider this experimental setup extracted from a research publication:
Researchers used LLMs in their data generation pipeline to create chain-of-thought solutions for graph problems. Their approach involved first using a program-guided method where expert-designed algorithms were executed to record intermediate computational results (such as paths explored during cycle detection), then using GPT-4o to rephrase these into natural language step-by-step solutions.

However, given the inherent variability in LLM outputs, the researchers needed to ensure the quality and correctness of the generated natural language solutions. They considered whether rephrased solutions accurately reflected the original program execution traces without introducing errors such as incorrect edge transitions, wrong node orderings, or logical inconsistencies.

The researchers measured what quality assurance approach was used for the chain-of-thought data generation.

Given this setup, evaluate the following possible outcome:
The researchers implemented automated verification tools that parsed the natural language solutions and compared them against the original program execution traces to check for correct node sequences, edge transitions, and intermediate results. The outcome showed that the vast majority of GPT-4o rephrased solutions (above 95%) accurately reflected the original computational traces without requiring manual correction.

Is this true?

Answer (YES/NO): NO